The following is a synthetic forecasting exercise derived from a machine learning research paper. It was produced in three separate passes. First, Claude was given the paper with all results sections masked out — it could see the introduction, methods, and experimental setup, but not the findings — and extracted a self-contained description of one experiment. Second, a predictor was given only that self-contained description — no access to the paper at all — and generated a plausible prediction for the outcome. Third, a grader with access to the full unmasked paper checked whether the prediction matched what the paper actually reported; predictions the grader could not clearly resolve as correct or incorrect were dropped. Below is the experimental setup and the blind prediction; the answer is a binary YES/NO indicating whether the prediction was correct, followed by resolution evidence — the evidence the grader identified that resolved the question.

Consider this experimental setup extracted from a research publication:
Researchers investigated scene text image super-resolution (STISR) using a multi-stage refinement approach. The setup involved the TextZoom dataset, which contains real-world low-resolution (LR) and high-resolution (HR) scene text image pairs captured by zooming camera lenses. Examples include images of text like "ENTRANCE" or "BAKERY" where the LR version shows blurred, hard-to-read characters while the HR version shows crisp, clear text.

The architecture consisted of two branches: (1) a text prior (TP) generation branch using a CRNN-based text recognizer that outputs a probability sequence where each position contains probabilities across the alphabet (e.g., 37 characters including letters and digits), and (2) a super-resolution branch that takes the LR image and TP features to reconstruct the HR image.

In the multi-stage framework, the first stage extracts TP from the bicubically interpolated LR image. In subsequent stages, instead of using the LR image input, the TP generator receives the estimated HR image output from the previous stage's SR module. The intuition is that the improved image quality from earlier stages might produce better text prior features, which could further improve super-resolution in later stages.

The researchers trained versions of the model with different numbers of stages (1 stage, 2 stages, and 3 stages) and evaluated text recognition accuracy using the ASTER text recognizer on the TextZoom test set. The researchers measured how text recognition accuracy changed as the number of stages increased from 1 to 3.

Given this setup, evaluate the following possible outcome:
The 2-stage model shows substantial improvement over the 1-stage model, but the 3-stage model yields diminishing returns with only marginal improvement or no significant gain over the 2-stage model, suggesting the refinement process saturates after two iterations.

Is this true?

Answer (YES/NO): NO